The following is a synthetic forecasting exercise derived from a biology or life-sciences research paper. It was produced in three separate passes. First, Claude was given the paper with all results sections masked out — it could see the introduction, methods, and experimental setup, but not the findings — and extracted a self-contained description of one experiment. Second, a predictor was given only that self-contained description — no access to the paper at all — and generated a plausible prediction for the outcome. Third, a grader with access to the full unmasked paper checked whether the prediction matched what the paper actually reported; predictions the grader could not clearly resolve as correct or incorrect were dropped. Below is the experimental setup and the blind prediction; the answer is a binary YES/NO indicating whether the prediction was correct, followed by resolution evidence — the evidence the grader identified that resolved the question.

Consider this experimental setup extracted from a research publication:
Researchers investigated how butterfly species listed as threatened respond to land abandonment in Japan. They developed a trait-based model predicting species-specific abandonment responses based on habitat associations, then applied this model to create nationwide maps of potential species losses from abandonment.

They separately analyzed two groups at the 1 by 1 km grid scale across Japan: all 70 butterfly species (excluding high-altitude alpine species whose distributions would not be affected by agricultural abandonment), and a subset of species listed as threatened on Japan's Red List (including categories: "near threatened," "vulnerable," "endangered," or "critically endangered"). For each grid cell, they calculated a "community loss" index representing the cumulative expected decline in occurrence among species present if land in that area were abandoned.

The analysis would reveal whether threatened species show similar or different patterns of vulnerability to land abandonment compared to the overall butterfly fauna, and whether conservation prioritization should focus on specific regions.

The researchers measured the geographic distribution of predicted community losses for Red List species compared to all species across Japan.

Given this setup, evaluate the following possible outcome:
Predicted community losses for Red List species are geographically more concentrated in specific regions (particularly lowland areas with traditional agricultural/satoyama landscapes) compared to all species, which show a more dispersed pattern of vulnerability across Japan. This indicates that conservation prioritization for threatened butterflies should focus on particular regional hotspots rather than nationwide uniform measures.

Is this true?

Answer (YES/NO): NO